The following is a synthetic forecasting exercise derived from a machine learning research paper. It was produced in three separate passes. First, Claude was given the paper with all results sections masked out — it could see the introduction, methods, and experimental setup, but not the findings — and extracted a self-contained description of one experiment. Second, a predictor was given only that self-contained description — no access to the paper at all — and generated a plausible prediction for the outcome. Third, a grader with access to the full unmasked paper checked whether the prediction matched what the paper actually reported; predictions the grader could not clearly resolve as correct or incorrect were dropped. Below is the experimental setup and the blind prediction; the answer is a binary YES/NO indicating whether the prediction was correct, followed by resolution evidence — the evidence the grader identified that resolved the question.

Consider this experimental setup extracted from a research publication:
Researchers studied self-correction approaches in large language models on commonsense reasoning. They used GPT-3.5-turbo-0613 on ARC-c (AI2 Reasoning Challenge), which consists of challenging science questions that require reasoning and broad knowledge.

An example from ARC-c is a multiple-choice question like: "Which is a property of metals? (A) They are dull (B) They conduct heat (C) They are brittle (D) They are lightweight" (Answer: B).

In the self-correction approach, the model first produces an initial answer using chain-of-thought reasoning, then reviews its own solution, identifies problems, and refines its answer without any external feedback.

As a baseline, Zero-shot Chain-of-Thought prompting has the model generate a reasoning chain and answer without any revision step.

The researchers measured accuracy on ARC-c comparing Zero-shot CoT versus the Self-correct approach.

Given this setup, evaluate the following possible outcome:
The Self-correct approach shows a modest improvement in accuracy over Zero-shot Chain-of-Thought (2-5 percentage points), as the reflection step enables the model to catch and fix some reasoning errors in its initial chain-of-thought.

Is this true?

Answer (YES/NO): NO